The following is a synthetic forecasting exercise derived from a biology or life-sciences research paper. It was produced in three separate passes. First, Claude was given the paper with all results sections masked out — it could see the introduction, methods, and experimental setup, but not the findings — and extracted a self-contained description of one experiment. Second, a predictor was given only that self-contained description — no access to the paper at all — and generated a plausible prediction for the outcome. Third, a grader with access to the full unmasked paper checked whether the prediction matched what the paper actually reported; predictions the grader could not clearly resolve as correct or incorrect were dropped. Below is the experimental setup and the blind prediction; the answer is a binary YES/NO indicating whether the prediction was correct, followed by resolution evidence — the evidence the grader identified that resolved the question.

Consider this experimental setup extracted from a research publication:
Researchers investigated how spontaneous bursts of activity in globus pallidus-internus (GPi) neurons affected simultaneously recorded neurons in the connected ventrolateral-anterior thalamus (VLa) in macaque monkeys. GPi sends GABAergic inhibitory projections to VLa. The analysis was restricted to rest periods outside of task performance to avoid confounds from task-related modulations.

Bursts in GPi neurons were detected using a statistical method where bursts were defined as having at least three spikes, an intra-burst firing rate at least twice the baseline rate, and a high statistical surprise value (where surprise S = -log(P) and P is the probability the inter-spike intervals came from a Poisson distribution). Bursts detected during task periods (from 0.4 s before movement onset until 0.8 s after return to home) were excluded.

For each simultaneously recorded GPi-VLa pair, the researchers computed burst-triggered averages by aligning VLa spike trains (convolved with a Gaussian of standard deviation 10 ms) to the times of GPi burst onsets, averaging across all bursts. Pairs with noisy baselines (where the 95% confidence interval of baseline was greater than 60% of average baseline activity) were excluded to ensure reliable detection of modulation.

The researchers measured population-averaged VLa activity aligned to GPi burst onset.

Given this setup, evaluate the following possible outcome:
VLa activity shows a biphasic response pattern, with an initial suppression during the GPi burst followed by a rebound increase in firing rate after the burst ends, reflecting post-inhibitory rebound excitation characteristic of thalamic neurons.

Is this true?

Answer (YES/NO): NO